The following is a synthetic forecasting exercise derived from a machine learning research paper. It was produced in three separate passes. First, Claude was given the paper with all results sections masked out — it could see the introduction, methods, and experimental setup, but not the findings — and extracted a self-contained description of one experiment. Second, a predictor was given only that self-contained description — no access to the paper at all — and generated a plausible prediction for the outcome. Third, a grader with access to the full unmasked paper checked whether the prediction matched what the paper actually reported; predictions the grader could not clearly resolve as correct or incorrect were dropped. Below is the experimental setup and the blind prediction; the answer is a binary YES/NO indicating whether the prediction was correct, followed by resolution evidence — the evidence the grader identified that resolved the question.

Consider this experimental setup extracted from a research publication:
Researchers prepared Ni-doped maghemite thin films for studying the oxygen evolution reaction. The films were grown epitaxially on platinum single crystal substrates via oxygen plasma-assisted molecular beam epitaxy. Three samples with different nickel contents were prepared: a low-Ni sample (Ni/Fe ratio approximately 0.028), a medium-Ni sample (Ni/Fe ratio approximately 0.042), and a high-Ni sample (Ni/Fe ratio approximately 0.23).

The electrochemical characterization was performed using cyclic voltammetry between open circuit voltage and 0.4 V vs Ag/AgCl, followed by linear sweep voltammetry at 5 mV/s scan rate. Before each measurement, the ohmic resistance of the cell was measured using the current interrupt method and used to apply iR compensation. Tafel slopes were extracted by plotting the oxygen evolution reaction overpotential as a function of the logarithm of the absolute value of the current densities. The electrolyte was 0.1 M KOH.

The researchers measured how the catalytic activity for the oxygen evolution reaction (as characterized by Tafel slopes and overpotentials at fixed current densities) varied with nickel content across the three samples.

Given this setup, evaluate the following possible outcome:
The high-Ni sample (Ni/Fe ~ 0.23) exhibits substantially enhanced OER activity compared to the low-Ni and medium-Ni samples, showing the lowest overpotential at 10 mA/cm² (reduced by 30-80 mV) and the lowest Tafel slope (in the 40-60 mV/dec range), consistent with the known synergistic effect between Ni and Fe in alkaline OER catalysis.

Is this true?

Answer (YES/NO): NO